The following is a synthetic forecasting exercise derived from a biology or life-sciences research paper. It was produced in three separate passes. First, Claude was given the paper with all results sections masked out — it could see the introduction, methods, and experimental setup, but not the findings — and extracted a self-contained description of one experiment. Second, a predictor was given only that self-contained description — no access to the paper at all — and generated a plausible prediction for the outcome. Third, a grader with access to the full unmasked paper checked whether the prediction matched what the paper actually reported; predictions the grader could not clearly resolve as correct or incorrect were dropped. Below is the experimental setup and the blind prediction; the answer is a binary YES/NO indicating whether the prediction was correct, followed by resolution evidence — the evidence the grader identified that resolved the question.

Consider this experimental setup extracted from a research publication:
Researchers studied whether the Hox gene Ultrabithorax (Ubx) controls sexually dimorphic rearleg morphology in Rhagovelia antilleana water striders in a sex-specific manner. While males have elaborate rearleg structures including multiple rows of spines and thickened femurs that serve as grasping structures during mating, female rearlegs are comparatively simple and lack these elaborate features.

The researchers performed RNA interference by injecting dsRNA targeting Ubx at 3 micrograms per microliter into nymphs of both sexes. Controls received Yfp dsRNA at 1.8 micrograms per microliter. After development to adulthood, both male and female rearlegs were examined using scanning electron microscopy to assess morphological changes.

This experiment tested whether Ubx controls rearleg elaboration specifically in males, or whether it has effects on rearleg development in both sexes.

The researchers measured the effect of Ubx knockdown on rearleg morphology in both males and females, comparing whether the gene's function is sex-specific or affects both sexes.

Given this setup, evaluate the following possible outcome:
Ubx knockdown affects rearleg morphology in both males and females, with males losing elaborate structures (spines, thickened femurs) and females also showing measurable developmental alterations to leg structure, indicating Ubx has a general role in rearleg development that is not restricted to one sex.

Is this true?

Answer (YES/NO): NO